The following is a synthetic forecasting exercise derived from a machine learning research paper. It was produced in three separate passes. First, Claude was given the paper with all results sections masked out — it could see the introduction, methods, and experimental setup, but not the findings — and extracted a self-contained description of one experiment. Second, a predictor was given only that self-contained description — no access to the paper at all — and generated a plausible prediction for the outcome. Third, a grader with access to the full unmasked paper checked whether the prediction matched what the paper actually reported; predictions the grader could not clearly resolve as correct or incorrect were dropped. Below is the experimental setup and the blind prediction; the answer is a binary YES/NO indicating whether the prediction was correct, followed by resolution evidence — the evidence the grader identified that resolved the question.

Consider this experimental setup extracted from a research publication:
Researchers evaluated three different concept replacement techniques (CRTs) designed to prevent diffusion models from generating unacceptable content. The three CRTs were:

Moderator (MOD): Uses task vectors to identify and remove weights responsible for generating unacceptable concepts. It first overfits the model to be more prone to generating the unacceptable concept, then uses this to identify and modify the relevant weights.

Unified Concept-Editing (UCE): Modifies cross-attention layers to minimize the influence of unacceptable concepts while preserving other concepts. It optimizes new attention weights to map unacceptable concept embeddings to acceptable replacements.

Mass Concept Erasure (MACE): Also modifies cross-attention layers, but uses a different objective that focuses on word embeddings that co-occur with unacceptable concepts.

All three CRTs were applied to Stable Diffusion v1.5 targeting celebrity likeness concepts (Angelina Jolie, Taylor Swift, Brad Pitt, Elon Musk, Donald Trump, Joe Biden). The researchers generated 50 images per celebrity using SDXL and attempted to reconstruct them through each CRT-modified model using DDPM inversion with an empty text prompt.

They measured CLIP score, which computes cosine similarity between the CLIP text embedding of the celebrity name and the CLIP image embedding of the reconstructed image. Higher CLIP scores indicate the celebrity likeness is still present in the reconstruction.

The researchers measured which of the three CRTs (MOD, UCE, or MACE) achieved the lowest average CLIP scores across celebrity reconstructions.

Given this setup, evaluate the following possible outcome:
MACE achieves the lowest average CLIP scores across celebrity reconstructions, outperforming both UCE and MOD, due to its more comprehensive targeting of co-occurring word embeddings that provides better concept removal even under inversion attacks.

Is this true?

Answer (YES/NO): NO